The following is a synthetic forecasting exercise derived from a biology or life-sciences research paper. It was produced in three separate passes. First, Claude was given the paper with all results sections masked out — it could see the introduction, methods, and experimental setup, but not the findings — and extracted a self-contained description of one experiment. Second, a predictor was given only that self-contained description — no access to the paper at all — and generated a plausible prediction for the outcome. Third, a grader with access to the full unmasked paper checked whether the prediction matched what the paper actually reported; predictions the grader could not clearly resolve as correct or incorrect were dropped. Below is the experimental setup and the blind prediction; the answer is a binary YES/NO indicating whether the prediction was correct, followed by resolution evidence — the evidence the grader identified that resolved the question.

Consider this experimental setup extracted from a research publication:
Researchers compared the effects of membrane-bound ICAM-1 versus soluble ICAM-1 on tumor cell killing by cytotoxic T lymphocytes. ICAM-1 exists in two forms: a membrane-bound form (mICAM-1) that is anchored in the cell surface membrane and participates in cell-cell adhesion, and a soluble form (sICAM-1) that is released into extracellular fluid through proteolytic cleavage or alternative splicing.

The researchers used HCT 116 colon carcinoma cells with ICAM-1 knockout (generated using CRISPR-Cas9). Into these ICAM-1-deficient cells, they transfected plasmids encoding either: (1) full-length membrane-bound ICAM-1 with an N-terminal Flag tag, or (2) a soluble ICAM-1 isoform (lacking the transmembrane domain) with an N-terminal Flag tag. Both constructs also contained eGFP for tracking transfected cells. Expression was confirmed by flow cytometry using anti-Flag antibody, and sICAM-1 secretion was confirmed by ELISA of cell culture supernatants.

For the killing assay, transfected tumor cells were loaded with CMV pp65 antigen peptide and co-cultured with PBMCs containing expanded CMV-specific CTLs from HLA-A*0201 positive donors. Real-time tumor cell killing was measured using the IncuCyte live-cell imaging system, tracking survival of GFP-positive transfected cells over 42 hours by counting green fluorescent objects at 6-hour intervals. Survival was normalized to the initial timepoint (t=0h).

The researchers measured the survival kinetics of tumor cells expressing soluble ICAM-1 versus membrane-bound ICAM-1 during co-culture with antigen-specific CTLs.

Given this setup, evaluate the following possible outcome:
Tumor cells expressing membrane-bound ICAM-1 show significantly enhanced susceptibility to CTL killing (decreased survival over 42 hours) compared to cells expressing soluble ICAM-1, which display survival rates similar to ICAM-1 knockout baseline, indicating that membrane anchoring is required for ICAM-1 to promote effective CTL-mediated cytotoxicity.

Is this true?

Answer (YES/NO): YES